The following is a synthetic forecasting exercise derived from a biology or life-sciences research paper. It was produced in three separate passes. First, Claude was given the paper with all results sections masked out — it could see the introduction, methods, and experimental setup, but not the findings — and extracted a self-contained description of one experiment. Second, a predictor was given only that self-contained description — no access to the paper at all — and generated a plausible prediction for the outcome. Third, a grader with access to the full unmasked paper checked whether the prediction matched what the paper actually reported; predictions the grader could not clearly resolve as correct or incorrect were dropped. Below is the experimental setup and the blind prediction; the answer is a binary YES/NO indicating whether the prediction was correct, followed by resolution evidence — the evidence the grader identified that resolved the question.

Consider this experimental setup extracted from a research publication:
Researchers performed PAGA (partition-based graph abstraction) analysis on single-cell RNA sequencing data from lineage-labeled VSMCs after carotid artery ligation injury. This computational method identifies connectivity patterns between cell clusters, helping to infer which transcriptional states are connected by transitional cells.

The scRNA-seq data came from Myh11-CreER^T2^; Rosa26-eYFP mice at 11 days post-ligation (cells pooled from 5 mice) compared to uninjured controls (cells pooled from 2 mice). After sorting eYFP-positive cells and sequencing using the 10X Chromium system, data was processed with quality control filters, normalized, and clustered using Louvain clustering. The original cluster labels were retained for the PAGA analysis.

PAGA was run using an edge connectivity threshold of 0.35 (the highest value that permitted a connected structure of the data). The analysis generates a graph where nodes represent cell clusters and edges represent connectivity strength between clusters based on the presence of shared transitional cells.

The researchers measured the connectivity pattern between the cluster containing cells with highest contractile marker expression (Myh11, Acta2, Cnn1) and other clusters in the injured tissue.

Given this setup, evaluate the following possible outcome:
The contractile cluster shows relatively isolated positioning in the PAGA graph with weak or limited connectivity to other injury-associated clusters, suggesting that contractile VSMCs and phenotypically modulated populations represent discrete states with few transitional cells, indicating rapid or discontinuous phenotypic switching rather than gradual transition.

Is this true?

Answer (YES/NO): NO